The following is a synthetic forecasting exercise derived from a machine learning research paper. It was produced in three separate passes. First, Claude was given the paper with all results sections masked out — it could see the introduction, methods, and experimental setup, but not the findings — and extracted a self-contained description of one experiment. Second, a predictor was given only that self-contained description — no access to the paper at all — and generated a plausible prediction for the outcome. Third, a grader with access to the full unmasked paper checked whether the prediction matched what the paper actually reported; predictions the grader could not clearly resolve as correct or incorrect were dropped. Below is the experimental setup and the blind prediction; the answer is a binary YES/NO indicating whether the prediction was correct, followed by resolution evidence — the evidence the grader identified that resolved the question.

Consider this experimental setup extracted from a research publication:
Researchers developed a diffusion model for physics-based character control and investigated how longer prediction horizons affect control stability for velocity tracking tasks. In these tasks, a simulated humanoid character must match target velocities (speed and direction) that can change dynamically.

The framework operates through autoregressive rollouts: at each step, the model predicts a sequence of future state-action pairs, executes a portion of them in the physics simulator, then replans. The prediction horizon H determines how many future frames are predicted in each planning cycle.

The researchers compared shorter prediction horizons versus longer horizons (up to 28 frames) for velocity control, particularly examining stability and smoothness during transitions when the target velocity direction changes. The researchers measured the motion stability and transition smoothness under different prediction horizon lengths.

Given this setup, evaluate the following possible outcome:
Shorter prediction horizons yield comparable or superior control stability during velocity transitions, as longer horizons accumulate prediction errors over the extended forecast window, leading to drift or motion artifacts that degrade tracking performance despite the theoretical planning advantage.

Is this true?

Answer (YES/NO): NO